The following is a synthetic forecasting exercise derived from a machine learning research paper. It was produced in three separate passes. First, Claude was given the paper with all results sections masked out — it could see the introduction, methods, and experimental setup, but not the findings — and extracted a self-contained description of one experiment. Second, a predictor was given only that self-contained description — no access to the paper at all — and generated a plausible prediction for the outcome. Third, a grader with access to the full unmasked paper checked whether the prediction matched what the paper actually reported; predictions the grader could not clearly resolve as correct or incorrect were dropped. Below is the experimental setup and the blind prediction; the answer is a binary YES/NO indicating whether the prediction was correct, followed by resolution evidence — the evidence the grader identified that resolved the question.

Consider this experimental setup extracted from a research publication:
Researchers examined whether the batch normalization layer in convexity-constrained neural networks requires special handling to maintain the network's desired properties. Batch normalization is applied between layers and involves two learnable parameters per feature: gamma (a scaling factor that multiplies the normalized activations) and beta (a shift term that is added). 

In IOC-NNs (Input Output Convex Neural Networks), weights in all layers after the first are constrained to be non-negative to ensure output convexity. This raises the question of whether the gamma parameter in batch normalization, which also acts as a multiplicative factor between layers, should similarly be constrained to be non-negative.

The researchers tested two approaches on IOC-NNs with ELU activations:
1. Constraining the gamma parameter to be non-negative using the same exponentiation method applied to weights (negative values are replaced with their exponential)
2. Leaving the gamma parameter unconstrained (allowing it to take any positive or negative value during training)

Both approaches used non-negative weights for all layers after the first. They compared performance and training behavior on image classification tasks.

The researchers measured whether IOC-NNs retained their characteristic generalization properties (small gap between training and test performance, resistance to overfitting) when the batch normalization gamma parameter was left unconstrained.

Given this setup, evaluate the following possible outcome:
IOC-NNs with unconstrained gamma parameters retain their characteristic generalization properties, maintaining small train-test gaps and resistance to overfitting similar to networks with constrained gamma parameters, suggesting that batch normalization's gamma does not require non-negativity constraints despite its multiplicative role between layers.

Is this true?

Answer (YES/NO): YES